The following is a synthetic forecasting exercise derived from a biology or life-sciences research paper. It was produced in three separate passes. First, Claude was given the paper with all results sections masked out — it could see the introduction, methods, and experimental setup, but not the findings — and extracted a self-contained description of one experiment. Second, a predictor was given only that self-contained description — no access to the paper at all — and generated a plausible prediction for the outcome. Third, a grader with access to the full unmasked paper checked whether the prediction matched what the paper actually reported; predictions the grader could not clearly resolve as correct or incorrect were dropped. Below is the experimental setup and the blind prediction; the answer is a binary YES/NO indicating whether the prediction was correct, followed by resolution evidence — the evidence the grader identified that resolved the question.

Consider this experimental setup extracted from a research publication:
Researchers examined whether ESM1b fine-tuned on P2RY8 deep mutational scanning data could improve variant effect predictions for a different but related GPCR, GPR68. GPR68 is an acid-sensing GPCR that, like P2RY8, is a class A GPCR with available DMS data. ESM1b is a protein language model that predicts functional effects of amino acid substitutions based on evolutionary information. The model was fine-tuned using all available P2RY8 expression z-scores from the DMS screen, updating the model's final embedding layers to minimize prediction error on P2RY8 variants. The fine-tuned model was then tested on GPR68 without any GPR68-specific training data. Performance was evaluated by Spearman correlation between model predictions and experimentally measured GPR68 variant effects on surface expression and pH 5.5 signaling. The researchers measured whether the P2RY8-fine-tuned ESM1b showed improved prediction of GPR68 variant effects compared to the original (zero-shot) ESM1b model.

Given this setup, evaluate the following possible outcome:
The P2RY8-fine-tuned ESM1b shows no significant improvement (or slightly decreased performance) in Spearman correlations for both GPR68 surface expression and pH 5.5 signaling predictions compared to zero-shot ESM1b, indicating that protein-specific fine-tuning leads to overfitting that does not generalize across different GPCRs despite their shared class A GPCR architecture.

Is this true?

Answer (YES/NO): YES